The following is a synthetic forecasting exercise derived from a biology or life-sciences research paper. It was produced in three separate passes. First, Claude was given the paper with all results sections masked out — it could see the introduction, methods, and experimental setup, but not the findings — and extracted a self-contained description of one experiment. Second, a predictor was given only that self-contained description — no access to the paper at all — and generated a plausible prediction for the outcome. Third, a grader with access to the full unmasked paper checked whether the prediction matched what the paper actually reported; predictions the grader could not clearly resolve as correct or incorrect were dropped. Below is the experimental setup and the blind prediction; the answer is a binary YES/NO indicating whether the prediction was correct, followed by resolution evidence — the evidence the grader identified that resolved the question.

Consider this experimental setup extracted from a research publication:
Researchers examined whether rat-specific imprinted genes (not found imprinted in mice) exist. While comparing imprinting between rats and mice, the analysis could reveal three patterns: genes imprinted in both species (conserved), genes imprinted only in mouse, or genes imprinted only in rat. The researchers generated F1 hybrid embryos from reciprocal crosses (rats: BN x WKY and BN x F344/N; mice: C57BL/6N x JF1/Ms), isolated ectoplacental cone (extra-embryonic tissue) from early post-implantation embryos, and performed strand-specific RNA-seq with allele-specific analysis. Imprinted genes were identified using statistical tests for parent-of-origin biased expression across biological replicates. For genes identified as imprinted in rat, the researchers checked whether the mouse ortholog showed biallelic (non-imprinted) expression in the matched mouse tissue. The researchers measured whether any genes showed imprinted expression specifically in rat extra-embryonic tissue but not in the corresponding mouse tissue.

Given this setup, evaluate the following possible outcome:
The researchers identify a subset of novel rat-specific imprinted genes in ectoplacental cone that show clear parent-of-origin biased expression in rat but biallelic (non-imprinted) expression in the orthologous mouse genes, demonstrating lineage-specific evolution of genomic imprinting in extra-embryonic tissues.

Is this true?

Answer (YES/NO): YES